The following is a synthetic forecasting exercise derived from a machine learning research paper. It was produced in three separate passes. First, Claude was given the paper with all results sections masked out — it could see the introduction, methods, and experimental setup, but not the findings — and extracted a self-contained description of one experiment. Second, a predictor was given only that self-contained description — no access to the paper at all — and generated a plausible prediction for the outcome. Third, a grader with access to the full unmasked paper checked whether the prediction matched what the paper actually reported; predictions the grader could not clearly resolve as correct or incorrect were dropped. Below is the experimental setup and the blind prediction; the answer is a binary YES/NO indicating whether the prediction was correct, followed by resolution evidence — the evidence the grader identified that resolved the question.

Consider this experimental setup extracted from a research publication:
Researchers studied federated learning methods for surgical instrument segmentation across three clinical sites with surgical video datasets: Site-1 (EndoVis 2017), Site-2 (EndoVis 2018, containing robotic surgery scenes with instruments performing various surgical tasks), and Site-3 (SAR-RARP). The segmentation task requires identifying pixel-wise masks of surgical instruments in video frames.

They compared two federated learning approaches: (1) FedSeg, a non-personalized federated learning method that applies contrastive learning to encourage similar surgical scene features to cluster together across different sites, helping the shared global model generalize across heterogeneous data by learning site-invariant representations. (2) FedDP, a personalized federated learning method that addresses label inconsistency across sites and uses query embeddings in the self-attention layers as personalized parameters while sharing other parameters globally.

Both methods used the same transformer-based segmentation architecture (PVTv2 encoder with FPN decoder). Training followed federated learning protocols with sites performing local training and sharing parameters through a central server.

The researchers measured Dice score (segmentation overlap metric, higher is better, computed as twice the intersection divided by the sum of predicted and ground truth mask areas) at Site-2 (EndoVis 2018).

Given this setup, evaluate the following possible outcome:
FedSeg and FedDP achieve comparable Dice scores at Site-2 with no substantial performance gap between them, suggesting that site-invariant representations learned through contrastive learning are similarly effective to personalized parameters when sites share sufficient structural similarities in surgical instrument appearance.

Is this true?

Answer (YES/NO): YES